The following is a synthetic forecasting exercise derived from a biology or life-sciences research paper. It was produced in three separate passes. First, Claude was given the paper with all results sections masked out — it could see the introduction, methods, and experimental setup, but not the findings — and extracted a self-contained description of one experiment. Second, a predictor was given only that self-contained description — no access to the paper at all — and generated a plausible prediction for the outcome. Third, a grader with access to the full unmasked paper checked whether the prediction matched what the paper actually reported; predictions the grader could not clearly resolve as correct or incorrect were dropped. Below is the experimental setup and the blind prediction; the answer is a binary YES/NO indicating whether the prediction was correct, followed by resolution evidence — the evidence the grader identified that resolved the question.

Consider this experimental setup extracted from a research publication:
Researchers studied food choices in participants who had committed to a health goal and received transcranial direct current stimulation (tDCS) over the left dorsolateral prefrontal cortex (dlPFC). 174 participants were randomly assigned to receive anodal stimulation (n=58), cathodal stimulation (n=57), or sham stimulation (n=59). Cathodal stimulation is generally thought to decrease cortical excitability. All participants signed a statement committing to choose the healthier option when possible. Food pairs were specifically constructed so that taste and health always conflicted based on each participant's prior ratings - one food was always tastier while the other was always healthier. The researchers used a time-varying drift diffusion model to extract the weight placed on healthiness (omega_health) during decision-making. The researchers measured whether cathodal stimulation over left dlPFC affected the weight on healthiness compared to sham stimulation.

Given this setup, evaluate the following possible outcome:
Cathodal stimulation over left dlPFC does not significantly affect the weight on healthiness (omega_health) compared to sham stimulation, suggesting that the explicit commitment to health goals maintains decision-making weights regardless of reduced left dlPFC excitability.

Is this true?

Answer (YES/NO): YES